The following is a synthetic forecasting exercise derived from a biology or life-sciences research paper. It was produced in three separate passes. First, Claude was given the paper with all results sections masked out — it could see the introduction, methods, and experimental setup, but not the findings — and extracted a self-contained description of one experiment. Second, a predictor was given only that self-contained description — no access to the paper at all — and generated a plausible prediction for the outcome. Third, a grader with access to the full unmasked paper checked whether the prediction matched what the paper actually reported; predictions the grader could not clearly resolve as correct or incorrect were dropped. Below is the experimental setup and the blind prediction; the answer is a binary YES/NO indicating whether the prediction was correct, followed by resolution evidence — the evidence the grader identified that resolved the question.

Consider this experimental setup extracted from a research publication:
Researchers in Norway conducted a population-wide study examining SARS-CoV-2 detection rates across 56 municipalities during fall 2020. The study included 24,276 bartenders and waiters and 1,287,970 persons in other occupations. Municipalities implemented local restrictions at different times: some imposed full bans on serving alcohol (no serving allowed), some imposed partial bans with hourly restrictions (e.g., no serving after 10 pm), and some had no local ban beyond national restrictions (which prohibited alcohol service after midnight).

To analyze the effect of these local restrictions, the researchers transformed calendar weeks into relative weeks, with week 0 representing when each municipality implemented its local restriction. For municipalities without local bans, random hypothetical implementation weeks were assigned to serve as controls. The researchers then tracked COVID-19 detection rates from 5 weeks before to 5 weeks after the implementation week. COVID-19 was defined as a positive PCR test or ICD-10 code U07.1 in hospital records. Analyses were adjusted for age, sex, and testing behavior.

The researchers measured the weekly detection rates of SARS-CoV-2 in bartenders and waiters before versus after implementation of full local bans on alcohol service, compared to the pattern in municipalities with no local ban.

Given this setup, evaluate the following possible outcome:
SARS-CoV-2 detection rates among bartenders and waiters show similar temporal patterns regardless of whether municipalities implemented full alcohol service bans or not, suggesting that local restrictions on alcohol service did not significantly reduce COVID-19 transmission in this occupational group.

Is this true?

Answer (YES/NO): NO